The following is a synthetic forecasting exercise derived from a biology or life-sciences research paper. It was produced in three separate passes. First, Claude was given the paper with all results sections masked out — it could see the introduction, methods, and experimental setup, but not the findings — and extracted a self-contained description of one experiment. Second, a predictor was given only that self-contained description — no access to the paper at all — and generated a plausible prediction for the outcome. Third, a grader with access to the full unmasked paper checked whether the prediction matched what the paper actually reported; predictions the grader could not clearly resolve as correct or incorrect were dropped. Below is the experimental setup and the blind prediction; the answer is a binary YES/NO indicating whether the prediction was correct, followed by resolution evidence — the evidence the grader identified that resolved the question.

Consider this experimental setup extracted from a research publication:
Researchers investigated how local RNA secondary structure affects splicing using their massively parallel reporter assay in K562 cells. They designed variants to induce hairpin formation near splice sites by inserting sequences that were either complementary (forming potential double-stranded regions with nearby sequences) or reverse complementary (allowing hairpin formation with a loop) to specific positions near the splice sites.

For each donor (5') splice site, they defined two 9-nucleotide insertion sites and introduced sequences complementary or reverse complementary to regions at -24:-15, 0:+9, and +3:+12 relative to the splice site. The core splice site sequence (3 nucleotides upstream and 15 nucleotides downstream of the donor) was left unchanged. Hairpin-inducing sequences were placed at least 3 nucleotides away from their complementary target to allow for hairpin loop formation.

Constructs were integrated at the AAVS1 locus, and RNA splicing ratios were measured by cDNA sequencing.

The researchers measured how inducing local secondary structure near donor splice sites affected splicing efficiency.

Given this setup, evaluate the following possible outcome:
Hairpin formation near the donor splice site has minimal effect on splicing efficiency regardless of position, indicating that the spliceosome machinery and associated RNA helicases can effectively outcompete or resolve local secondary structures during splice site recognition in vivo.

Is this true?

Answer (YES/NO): NO